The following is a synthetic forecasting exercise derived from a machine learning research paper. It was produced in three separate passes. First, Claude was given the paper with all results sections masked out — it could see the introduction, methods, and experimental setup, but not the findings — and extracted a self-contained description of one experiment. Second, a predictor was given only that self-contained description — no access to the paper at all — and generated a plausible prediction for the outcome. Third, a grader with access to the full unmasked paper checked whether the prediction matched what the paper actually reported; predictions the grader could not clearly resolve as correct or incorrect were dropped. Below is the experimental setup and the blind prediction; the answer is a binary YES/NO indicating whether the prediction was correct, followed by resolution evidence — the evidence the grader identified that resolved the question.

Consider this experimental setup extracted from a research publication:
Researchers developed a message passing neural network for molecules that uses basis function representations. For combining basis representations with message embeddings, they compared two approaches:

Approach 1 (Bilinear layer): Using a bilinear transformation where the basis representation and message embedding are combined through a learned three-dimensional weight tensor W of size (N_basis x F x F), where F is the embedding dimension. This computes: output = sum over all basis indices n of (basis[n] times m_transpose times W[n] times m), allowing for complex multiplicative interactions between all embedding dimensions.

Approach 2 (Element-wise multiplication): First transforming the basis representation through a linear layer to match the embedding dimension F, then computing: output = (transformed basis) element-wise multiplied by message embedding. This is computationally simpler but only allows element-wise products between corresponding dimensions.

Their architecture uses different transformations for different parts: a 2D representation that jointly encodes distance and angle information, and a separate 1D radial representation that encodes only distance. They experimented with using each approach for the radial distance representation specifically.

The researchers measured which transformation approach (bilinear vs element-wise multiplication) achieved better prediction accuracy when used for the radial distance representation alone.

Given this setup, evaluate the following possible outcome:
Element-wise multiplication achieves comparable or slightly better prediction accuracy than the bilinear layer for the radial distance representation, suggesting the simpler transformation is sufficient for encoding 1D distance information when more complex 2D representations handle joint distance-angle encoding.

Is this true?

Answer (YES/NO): YES